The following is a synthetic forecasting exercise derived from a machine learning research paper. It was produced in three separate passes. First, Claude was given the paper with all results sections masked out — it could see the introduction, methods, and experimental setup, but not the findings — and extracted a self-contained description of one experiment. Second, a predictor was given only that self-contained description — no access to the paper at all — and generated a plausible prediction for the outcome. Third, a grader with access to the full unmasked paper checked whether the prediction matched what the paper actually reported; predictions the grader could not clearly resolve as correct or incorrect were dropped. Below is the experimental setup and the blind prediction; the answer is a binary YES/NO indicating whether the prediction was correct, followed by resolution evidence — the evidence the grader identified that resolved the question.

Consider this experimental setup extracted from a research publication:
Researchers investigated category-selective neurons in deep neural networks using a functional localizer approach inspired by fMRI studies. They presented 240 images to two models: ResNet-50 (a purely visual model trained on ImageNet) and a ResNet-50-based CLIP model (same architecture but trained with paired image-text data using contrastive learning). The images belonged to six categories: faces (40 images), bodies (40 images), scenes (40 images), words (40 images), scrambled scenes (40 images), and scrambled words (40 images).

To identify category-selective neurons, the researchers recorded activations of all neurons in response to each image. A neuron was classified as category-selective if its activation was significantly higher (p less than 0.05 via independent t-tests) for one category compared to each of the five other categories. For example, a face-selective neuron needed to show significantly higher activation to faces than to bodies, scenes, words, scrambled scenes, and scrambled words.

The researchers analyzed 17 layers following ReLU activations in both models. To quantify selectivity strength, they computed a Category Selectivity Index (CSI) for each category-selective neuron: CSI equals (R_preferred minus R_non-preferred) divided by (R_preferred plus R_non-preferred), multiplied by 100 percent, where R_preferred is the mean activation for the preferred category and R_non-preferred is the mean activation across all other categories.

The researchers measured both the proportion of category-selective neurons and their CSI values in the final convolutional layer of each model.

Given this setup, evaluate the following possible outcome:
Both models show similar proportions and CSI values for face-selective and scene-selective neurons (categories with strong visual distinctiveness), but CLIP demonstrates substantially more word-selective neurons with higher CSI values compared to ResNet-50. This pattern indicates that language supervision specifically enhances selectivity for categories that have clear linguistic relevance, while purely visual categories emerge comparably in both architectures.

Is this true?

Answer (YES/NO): NO